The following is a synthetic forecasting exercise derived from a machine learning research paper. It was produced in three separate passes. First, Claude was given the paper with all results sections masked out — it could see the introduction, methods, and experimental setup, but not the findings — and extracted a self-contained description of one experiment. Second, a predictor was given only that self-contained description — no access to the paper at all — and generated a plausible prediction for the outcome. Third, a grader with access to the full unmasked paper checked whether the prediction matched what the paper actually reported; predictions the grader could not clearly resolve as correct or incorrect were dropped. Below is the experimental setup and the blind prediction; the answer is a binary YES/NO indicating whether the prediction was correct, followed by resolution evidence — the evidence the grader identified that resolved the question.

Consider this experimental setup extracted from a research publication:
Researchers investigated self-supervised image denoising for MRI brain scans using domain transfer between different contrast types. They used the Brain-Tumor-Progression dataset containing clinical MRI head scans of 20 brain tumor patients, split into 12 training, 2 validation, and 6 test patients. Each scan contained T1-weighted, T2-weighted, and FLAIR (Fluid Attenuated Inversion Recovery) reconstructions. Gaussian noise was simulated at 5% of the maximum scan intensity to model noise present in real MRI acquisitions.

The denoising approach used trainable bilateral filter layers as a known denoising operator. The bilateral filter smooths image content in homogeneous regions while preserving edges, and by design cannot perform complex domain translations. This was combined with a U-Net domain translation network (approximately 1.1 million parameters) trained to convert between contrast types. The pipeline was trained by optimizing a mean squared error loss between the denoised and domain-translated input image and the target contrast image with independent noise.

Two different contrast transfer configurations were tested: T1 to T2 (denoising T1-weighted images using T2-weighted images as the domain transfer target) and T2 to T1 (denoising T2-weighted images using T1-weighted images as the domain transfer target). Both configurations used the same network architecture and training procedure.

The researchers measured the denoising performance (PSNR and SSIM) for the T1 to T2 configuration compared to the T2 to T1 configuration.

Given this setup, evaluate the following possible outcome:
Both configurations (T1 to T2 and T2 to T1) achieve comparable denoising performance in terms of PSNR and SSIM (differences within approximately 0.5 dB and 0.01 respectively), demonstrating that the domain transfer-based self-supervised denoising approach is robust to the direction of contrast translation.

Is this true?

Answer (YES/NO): NO